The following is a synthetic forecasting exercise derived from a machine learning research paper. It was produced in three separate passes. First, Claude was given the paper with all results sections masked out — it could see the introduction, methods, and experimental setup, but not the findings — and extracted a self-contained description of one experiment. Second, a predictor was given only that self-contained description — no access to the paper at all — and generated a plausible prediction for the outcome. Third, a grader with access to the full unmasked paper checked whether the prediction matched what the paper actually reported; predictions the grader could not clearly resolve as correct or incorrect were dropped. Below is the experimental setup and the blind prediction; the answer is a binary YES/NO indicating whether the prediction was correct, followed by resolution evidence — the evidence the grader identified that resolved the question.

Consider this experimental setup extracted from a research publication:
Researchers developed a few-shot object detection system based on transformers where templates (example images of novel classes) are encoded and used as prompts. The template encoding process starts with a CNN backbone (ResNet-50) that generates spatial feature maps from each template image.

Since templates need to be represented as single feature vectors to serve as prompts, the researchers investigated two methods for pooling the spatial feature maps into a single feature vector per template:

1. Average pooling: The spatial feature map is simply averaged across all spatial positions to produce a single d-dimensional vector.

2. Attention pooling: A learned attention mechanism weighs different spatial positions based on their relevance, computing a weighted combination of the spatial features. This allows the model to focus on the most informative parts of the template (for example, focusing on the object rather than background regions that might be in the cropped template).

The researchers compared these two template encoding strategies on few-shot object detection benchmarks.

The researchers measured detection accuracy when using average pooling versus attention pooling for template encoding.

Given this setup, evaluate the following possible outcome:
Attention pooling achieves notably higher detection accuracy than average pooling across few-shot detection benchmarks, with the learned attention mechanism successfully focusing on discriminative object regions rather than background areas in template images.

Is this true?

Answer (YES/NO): NO